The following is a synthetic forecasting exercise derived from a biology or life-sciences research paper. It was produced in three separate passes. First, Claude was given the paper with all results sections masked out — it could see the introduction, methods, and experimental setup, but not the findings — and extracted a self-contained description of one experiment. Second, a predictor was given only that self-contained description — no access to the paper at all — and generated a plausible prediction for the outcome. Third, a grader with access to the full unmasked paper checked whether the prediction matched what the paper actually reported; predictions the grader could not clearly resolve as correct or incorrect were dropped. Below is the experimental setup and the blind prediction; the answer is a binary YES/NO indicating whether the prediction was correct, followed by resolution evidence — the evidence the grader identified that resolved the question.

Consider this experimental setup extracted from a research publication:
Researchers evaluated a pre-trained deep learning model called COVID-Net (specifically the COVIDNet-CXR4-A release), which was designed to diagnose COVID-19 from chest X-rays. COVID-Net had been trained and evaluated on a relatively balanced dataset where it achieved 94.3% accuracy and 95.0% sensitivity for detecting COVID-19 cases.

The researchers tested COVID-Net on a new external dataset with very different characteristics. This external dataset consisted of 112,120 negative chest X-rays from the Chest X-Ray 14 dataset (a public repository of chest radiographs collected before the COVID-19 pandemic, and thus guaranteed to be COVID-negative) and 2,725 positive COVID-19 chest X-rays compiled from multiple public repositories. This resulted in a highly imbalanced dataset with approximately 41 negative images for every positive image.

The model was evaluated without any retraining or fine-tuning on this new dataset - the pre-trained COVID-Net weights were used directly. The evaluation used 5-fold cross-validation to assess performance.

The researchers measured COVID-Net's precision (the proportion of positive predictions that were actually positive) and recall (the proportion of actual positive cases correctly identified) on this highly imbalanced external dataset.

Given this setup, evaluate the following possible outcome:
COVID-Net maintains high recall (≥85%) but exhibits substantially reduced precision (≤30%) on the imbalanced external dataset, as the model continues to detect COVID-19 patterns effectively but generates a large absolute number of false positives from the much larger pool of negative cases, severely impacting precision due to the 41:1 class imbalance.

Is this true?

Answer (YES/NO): YES